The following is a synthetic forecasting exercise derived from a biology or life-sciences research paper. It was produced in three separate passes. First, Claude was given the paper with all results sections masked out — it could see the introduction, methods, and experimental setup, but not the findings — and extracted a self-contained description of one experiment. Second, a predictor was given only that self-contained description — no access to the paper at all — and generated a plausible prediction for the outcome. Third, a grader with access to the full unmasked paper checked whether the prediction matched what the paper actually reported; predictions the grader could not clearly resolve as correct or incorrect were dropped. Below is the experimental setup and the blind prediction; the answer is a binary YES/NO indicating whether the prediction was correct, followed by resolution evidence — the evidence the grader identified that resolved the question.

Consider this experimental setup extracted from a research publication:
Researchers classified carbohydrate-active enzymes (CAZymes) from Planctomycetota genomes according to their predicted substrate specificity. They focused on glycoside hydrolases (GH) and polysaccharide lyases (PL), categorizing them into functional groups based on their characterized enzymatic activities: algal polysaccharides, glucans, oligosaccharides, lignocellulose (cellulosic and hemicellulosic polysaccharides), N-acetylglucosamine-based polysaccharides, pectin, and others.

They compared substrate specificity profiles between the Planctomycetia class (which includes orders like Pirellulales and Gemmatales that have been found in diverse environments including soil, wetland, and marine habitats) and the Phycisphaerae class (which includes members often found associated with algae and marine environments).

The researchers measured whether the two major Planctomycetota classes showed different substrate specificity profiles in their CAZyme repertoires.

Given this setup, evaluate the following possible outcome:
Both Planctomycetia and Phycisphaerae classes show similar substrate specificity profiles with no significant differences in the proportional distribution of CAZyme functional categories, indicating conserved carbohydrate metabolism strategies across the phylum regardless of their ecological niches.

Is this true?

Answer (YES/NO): NO